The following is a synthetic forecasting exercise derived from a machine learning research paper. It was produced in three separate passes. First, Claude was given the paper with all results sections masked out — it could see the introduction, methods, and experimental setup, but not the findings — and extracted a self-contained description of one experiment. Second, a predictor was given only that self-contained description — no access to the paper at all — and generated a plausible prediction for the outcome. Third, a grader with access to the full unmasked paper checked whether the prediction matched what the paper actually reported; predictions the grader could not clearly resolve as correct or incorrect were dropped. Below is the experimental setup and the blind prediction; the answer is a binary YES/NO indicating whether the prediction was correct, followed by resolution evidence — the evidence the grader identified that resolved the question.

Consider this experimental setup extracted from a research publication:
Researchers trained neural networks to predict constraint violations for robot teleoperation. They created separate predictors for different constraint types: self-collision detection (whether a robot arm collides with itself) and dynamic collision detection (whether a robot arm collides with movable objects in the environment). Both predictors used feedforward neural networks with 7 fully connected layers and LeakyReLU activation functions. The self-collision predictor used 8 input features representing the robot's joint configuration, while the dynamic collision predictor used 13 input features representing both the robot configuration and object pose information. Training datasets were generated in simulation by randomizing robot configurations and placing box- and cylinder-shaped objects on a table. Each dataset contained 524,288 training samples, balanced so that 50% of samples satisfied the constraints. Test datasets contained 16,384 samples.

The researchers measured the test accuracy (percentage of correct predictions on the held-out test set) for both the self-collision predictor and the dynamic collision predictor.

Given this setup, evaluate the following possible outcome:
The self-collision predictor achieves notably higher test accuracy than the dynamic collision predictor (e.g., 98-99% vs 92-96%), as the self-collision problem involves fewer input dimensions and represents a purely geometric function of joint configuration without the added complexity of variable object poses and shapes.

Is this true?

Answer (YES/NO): YES